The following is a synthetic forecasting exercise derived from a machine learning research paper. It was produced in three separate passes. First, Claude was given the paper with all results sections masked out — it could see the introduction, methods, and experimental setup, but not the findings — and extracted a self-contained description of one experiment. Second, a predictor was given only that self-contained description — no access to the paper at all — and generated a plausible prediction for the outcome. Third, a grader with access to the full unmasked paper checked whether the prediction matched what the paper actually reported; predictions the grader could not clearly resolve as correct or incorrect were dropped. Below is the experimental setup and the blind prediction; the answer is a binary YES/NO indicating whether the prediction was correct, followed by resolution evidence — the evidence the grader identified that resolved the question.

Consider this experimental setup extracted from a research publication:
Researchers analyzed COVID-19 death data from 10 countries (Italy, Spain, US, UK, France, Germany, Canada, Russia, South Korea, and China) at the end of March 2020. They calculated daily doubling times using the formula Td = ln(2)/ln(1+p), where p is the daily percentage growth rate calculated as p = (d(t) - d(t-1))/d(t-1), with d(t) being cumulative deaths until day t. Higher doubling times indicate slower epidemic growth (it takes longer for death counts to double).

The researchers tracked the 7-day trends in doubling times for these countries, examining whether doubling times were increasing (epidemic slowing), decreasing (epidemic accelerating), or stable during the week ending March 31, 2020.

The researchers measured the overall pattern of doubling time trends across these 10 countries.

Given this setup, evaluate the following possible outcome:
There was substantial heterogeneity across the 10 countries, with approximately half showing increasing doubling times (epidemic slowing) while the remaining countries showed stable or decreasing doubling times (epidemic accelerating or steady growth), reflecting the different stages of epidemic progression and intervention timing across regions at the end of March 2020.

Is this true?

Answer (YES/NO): NO